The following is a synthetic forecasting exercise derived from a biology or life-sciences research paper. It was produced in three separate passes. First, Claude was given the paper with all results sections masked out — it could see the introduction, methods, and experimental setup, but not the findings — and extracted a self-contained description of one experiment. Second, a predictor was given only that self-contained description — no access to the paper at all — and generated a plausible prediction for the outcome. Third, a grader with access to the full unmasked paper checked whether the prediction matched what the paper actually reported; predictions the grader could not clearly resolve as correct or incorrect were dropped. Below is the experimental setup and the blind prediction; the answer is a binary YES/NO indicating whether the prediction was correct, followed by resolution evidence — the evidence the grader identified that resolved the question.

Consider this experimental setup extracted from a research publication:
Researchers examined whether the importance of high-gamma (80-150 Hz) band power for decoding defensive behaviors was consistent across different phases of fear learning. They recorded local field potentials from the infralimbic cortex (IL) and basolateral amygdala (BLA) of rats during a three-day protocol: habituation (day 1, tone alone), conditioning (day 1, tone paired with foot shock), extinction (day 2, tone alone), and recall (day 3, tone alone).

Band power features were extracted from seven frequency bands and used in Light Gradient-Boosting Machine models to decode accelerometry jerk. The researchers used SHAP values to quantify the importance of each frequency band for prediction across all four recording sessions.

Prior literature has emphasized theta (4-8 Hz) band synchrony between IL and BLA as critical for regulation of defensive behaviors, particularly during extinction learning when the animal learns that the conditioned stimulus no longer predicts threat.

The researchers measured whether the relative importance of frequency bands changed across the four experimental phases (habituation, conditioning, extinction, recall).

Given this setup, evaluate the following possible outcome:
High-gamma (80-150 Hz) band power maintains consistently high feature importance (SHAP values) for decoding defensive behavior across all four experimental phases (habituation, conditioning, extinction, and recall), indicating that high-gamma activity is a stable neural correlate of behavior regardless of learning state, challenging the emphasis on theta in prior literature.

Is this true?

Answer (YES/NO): YES